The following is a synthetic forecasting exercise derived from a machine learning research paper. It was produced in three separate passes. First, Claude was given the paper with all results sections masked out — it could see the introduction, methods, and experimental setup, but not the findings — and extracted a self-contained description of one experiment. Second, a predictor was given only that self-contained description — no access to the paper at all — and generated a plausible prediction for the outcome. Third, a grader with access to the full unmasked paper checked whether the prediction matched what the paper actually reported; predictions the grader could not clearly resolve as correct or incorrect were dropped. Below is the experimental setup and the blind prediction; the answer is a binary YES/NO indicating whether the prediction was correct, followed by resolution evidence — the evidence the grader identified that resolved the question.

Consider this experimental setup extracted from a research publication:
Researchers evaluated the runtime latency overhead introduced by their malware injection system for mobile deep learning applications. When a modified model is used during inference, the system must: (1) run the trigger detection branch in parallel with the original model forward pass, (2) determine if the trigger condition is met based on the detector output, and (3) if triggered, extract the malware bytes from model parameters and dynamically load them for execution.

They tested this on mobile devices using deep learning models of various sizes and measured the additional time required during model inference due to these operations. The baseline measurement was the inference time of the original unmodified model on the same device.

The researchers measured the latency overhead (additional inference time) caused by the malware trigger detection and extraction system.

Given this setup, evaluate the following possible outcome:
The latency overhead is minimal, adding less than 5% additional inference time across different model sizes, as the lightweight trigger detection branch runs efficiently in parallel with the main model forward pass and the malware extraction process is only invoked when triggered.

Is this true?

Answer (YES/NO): NO